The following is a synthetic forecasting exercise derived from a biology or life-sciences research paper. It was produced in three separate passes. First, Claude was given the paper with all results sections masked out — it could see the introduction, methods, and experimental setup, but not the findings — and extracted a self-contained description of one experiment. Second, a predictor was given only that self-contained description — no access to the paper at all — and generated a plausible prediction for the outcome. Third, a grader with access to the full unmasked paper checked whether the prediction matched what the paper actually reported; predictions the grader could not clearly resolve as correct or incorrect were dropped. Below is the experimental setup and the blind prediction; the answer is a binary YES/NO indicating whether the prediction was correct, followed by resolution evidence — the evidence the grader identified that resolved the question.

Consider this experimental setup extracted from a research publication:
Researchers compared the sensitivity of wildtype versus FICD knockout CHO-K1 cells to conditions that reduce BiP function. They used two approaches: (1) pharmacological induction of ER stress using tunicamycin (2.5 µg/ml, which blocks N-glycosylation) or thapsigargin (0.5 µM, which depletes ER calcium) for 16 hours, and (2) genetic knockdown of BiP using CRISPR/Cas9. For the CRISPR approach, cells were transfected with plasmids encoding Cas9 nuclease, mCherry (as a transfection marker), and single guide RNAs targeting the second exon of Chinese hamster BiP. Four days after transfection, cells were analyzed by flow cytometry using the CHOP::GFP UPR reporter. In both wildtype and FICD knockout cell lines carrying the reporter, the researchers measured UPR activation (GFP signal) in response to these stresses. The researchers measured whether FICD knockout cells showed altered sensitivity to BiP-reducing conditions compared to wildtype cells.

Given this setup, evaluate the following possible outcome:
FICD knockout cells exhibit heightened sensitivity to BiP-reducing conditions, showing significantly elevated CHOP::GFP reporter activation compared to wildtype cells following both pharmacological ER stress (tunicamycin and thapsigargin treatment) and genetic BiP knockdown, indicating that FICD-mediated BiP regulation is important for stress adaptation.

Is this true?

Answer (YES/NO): NO